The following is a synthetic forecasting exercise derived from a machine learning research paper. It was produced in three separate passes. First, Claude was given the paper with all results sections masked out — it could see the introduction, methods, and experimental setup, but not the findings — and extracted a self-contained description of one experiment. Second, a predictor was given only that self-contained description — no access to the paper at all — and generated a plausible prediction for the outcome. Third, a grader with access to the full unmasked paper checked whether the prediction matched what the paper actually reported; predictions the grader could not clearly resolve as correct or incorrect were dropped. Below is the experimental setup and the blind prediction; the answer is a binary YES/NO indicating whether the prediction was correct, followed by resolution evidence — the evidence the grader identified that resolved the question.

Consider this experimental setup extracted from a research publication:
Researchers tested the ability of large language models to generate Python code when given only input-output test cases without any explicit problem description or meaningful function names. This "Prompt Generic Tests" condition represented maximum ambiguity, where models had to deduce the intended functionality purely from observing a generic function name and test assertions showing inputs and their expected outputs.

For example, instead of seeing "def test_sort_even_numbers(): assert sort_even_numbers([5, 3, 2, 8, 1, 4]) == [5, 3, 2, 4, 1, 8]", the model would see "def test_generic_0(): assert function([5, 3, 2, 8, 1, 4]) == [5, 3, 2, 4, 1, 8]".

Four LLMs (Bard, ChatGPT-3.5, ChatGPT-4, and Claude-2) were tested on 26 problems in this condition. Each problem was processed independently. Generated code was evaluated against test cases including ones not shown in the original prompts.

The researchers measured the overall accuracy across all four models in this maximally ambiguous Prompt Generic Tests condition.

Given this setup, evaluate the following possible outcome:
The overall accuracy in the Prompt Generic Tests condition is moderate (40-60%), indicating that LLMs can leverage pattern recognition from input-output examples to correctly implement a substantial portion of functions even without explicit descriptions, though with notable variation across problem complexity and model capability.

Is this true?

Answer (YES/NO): NO